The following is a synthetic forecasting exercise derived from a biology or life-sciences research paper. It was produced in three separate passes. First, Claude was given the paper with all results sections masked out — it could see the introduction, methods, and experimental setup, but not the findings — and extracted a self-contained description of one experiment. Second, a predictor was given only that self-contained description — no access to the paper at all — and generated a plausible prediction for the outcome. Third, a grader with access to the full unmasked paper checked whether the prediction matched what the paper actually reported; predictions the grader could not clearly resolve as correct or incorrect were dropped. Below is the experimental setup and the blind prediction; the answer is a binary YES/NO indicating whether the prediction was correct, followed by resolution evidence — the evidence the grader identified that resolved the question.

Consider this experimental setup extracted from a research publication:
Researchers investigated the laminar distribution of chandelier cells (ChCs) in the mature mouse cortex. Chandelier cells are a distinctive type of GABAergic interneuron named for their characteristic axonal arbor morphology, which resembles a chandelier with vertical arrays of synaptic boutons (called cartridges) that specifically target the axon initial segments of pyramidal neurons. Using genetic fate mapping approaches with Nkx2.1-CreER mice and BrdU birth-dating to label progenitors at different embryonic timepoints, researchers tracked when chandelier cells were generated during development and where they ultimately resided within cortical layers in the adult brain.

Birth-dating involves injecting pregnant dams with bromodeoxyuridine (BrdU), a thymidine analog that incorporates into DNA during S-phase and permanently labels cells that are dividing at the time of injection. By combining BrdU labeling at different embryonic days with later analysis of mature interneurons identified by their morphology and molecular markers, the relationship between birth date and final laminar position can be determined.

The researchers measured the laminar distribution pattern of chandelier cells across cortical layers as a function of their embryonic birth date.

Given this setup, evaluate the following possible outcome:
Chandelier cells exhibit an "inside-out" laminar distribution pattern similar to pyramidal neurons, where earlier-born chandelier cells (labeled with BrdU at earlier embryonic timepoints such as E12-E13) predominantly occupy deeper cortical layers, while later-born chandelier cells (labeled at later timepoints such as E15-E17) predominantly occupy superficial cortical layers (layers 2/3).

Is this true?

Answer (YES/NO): NO